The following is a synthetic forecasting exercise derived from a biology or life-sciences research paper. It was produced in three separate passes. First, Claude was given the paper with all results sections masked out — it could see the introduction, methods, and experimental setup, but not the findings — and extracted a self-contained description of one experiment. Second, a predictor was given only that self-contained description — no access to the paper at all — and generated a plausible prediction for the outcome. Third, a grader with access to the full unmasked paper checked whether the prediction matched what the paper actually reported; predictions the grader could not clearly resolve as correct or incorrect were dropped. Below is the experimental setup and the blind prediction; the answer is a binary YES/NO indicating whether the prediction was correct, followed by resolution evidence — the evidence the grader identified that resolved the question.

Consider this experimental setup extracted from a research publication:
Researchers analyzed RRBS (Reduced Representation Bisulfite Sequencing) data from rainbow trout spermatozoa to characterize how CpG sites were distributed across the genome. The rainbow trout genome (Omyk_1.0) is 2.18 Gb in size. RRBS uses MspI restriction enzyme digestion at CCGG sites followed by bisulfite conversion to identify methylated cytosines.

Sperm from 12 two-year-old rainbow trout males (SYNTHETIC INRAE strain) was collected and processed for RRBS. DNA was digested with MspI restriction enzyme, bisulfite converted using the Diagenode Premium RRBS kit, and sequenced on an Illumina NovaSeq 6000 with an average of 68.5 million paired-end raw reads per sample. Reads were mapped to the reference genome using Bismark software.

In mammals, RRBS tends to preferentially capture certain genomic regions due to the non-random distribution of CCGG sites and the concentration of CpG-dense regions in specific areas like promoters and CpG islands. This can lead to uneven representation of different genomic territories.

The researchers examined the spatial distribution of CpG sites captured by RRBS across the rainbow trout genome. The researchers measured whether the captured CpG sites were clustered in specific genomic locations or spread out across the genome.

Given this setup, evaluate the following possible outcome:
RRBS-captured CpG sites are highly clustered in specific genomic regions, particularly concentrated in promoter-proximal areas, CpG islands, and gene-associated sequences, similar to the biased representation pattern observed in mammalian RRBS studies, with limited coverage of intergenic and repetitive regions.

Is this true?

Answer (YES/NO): NO